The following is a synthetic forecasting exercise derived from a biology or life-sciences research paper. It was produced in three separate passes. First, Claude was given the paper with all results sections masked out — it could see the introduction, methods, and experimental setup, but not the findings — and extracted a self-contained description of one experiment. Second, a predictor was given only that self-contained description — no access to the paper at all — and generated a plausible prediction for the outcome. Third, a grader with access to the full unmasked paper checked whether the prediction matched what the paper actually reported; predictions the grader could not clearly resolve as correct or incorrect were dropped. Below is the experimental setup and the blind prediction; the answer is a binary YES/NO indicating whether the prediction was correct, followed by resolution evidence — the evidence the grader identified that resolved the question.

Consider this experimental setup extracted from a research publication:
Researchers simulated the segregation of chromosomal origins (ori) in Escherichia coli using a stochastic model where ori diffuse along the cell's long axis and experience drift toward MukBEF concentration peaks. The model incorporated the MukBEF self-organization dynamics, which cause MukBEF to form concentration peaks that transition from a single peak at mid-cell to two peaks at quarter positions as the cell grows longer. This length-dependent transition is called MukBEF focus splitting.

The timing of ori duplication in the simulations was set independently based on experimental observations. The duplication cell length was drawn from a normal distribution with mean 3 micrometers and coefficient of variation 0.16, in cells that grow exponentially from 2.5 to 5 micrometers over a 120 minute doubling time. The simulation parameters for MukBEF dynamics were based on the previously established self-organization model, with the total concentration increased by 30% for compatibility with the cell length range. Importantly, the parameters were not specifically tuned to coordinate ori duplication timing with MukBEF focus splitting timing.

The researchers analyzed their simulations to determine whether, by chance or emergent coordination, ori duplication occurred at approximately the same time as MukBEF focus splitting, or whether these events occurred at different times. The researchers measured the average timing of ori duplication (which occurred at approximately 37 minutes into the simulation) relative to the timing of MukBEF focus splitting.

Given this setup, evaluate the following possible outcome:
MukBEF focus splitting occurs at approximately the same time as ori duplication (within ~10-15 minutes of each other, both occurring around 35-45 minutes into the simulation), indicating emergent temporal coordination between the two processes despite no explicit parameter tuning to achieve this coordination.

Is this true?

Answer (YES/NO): NO